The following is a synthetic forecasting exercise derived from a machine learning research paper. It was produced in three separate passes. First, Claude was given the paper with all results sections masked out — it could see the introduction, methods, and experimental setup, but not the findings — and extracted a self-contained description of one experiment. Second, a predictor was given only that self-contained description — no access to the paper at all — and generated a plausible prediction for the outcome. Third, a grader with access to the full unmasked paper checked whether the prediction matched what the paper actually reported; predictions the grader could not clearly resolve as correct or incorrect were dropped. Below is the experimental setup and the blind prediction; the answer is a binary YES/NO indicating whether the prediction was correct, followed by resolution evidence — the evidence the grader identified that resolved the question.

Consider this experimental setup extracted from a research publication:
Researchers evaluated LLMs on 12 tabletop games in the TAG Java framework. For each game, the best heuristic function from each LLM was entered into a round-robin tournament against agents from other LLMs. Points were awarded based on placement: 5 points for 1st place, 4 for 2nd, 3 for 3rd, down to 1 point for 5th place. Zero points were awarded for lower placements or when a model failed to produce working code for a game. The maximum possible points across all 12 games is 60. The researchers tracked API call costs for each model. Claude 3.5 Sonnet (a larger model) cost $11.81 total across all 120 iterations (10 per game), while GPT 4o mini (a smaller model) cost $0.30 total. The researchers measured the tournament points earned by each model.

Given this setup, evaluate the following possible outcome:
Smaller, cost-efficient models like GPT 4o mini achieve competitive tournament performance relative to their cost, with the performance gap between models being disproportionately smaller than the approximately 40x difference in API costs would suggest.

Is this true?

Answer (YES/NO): YES